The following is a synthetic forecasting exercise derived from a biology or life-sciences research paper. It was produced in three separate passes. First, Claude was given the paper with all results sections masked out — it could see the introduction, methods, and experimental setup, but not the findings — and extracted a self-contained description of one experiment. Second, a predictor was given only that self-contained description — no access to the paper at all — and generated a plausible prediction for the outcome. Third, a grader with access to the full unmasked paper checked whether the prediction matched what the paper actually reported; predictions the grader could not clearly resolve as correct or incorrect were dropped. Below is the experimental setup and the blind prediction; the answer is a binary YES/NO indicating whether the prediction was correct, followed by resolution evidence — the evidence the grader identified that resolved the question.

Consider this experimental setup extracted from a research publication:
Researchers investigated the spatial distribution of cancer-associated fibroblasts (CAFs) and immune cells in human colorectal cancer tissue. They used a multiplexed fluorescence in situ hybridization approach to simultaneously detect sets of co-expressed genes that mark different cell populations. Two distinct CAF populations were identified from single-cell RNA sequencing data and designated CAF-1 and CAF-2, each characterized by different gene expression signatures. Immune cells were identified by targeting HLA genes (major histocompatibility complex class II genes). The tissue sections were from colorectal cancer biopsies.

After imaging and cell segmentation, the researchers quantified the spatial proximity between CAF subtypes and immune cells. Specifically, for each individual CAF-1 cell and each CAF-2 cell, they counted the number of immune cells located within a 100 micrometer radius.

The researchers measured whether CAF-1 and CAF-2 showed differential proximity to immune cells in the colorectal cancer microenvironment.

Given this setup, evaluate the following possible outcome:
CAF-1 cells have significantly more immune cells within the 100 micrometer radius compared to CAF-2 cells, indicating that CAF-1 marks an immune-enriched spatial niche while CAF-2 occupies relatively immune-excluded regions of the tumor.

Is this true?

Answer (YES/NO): YES